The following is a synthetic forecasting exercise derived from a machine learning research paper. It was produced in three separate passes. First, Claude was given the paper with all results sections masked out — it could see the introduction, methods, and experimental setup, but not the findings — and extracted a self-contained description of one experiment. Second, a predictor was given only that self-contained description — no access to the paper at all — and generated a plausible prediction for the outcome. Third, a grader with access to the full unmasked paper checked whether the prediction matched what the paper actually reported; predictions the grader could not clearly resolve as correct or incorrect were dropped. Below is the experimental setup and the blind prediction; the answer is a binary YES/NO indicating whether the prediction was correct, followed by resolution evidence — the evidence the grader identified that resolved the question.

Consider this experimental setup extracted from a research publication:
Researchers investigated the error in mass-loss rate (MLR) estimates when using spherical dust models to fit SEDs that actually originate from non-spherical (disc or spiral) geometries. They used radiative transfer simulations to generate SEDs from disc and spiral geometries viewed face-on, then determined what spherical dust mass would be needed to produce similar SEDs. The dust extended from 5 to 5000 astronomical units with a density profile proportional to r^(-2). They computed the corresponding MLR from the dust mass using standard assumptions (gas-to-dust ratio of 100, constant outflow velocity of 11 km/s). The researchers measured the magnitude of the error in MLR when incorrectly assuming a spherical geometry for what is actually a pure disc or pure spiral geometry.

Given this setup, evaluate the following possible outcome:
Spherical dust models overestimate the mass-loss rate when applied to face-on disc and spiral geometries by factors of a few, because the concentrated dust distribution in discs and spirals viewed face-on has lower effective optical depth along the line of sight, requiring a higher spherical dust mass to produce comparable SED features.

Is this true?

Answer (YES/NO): NO